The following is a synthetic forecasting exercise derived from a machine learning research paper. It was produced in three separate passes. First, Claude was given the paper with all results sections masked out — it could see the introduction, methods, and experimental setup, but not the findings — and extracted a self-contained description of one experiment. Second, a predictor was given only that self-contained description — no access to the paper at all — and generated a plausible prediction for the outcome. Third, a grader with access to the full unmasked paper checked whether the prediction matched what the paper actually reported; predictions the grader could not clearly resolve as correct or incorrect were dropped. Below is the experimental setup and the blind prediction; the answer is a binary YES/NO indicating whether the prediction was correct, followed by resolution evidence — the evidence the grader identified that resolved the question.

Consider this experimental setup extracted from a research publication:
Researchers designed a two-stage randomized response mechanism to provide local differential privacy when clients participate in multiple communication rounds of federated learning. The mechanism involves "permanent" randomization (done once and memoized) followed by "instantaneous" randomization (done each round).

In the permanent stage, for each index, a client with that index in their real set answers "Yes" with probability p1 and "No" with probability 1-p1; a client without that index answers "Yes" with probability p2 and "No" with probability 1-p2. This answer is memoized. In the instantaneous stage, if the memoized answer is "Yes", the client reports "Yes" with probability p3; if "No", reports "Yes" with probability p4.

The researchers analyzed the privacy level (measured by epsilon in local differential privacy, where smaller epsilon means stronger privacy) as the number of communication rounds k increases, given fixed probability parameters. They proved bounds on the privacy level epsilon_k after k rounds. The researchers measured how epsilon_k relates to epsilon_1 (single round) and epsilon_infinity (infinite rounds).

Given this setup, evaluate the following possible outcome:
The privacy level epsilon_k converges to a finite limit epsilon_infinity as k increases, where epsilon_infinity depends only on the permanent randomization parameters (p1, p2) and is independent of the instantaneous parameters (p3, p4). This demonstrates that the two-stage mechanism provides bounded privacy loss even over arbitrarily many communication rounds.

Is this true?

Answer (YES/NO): NO